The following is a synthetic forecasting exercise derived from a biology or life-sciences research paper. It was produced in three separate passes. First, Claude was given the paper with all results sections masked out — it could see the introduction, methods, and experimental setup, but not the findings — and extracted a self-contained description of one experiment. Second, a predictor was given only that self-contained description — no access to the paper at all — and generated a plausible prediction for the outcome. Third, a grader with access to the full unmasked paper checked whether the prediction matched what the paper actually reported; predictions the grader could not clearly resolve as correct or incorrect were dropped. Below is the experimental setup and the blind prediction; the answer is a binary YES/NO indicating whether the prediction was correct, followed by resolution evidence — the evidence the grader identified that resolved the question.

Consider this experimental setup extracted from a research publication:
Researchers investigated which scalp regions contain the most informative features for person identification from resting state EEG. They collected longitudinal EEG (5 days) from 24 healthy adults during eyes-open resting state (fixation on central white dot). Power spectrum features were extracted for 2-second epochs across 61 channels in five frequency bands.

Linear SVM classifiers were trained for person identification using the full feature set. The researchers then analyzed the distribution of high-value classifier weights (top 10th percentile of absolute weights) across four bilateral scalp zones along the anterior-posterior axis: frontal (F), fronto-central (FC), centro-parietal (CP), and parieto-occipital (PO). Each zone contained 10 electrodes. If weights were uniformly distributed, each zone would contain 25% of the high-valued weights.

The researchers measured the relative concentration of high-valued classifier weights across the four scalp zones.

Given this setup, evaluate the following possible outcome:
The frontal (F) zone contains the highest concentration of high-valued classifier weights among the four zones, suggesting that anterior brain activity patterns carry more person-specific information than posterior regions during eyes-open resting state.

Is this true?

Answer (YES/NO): NO